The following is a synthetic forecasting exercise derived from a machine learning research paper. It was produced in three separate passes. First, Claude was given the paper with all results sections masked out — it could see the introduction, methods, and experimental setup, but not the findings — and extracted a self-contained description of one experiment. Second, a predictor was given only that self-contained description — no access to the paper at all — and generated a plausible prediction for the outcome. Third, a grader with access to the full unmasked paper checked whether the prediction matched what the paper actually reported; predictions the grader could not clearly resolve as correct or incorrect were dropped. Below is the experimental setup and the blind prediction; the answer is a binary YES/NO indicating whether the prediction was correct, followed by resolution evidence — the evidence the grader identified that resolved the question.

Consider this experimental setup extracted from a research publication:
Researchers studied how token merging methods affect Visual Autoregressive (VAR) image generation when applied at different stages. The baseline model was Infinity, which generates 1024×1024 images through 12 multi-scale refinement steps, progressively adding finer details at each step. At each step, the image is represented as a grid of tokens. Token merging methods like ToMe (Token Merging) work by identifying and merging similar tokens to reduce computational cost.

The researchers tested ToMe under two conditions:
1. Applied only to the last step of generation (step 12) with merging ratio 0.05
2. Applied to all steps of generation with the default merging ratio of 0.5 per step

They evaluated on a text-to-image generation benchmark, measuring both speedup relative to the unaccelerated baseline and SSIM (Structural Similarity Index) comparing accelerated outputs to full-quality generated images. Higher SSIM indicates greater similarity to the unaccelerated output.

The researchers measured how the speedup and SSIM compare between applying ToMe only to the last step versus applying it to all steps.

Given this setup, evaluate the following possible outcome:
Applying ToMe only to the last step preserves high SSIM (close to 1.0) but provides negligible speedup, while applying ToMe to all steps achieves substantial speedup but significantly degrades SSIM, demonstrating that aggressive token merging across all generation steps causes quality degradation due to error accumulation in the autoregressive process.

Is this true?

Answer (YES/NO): NO